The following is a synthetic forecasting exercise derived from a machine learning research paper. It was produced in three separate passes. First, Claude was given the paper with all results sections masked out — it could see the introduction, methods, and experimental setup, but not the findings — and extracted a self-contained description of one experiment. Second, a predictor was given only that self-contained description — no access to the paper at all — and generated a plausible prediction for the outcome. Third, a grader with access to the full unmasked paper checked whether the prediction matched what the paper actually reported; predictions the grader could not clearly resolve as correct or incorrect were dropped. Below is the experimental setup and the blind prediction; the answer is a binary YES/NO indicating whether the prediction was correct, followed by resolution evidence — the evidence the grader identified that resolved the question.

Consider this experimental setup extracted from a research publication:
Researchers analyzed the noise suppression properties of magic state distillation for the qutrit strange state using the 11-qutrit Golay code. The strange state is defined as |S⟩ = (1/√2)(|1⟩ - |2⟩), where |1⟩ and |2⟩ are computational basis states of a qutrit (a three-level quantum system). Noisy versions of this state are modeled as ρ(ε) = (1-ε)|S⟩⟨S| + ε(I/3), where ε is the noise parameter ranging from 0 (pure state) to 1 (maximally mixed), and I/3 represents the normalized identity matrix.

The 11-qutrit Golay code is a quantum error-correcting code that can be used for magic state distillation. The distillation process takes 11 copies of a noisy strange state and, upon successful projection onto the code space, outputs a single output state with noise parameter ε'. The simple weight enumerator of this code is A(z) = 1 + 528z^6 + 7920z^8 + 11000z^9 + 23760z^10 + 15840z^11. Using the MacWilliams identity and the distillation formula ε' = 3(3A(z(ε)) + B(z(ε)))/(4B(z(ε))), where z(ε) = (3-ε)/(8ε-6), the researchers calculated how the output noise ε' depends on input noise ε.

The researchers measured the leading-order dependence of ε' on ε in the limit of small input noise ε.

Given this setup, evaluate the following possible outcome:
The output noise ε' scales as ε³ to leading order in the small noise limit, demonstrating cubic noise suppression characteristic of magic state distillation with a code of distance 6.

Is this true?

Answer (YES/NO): NO